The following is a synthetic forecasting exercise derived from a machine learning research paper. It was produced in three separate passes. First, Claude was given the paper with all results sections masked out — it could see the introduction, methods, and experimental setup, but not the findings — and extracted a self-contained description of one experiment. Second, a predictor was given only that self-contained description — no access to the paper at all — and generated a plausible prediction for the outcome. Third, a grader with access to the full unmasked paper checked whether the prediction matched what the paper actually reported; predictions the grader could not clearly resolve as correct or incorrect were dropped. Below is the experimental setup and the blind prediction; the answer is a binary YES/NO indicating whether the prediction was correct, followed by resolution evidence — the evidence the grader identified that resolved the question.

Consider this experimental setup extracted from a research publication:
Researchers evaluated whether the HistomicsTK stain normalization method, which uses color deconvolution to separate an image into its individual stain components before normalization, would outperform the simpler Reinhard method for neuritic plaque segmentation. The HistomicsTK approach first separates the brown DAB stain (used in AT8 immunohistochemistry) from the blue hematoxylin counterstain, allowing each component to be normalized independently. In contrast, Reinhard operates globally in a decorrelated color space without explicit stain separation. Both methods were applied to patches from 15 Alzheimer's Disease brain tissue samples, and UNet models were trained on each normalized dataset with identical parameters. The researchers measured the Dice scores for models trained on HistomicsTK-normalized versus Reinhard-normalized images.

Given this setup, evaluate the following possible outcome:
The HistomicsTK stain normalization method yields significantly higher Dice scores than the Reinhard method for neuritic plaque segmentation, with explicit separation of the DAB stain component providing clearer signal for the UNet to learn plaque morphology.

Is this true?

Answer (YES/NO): NO